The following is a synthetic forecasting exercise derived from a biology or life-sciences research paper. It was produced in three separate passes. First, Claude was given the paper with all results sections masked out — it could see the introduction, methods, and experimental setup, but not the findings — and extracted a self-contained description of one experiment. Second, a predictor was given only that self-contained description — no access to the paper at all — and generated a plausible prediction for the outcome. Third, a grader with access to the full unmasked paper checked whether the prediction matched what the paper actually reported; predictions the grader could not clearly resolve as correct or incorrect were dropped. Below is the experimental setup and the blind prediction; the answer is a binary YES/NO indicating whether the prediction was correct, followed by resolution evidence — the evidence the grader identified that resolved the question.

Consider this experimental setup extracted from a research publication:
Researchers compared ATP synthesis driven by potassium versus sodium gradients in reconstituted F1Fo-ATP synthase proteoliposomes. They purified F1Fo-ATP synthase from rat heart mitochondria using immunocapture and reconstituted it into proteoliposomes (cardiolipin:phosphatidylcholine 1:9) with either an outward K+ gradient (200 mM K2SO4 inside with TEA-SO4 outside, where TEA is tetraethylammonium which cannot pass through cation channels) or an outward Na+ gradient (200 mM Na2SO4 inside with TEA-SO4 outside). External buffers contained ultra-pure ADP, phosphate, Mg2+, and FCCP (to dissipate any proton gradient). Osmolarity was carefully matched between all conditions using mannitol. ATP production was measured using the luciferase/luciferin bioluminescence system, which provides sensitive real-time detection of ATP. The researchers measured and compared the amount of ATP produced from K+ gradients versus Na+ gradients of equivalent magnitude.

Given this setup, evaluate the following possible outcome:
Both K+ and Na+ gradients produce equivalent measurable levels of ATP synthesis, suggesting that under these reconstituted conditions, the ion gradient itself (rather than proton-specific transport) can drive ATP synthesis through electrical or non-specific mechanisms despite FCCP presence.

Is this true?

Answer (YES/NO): YES